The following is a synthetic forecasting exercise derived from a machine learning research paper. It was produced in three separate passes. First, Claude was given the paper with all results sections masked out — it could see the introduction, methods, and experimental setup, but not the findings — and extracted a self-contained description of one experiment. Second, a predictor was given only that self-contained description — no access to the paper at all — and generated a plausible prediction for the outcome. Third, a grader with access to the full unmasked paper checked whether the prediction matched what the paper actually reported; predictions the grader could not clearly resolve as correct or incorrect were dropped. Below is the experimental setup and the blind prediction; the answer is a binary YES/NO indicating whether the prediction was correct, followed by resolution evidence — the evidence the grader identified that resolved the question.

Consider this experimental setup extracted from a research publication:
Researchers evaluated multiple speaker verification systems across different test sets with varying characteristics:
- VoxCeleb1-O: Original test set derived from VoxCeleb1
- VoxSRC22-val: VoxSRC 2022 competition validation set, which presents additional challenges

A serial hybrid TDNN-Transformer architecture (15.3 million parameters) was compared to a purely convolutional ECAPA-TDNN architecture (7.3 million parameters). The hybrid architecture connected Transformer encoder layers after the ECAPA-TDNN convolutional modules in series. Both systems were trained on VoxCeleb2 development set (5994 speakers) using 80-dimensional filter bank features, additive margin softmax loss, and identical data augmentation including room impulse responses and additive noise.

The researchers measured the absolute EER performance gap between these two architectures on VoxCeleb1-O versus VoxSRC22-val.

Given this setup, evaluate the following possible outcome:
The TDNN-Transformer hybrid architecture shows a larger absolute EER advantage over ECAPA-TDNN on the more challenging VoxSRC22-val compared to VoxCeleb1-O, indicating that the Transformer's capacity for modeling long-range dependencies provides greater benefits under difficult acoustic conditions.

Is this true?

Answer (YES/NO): YES